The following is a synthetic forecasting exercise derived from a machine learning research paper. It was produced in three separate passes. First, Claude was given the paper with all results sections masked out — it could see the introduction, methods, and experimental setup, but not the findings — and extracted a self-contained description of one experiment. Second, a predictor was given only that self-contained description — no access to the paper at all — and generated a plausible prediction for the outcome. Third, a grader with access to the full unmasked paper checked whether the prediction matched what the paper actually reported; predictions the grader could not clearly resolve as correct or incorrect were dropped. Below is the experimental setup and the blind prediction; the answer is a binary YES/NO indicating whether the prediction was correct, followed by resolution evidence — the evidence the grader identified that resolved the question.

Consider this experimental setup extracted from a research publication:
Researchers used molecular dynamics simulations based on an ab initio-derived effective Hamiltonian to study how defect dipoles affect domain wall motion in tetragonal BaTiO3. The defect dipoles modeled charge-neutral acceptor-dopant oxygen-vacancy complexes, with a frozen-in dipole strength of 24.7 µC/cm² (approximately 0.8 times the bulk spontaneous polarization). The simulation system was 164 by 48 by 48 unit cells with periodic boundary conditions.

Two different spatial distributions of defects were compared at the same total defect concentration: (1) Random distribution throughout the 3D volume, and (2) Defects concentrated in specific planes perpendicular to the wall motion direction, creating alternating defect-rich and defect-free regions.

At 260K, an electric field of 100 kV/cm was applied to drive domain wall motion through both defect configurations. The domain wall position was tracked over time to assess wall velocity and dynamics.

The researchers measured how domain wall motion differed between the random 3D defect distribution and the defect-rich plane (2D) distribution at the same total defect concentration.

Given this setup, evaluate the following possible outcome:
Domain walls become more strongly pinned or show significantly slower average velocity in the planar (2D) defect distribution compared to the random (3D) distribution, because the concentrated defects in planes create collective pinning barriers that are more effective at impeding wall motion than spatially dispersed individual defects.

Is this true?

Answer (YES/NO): YES